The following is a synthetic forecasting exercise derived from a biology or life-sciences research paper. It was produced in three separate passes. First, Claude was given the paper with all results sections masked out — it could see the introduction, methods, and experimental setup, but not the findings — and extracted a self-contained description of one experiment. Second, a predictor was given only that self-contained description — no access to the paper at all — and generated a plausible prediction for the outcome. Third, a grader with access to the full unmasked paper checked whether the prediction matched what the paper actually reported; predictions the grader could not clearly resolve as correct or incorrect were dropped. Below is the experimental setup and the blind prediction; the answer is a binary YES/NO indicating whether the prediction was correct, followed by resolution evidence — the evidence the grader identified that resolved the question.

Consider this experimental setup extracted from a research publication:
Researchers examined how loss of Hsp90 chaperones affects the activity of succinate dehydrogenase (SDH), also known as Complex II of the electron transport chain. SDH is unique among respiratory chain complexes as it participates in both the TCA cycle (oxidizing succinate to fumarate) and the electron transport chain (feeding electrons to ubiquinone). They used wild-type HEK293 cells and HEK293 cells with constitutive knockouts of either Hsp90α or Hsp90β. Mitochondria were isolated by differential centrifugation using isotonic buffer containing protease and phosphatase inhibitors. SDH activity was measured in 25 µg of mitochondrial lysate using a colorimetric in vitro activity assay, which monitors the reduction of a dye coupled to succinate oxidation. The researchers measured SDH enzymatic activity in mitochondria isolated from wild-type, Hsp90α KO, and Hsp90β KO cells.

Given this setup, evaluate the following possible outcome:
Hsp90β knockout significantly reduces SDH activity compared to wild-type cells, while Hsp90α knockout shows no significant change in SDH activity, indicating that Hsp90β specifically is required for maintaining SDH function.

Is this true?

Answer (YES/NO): NO